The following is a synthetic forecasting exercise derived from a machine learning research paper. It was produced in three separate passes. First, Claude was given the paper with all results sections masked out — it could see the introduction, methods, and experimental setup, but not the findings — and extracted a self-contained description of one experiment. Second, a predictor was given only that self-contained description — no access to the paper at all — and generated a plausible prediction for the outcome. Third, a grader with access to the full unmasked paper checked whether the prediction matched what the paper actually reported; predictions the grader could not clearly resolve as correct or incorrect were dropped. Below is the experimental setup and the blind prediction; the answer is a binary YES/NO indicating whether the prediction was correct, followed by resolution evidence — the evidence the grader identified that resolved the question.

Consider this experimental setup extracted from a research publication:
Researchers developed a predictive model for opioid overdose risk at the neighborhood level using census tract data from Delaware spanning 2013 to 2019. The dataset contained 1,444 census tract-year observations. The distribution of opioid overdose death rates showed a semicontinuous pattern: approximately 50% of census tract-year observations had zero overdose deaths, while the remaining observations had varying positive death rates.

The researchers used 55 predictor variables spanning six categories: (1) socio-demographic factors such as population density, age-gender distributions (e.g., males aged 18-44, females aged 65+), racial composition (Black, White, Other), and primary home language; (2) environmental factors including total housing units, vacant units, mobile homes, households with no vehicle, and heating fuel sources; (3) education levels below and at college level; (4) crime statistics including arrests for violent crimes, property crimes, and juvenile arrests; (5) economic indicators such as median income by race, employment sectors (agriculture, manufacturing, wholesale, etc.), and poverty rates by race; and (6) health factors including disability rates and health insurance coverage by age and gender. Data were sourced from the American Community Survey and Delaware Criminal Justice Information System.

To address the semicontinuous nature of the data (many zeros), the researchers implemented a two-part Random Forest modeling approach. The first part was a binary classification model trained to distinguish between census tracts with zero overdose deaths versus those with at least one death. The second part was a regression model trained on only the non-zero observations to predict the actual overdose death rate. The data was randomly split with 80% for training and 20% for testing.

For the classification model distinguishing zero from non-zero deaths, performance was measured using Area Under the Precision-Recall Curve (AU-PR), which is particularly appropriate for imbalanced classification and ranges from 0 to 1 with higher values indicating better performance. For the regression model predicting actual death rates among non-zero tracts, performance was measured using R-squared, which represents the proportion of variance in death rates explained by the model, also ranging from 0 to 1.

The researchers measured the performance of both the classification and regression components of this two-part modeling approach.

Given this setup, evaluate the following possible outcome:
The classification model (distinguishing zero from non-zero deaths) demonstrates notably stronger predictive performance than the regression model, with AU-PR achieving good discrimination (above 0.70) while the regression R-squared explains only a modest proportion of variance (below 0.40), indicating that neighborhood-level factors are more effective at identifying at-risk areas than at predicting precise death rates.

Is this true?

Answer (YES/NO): NO